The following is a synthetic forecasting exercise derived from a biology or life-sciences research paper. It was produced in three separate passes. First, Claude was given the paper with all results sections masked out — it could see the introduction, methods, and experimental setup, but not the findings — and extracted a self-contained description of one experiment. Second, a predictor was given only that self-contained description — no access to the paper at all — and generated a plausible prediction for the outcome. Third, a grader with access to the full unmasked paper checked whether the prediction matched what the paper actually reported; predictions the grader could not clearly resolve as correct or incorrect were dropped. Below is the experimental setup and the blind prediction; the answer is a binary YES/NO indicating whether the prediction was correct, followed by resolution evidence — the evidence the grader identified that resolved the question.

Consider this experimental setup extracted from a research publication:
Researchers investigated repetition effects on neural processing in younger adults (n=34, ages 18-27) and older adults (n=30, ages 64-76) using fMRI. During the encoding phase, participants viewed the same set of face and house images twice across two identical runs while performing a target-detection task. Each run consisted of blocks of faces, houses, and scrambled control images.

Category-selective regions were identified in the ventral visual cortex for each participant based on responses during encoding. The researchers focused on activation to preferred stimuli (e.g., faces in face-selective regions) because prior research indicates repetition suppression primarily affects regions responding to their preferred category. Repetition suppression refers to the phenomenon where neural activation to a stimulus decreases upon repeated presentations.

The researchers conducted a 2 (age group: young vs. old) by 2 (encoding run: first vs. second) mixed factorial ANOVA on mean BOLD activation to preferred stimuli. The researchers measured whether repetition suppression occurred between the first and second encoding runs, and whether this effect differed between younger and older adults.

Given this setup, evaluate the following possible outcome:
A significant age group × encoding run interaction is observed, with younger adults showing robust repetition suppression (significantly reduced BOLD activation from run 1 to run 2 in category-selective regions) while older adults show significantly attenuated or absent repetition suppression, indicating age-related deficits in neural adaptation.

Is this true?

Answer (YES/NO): NO